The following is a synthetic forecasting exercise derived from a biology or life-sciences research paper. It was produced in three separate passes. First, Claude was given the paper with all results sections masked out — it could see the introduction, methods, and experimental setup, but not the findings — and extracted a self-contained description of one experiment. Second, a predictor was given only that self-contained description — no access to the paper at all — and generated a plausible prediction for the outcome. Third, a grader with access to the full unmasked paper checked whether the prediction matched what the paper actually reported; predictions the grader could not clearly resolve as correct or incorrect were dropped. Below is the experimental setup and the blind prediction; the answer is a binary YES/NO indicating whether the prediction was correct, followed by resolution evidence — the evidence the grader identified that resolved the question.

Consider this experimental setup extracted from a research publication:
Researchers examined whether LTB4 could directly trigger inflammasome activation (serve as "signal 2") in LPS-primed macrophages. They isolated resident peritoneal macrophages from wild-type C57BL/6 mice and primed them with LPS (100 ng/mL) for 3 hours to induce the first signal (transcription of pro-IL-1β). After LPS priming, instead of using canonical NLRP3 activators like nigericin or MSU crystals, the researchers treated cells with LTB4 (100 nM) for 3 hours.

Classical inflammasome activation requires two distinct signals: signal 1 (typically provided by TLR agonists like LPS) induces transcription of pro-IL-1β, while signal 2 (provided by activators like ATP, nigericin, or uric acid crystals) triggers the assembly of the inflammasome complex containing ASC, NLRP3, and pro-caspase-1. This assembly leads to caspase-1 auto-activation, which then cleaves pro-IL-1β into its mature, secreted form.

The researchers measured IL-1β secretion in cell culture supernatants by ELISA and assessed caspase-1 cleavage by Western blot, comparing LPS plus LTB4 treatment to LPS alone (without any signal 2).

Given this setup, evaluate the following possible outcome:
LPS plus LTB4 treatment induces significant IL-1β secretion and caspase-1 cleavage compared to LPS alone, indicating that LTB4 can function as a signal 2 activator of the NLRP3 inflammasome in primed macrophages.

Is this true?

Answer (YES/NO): YES